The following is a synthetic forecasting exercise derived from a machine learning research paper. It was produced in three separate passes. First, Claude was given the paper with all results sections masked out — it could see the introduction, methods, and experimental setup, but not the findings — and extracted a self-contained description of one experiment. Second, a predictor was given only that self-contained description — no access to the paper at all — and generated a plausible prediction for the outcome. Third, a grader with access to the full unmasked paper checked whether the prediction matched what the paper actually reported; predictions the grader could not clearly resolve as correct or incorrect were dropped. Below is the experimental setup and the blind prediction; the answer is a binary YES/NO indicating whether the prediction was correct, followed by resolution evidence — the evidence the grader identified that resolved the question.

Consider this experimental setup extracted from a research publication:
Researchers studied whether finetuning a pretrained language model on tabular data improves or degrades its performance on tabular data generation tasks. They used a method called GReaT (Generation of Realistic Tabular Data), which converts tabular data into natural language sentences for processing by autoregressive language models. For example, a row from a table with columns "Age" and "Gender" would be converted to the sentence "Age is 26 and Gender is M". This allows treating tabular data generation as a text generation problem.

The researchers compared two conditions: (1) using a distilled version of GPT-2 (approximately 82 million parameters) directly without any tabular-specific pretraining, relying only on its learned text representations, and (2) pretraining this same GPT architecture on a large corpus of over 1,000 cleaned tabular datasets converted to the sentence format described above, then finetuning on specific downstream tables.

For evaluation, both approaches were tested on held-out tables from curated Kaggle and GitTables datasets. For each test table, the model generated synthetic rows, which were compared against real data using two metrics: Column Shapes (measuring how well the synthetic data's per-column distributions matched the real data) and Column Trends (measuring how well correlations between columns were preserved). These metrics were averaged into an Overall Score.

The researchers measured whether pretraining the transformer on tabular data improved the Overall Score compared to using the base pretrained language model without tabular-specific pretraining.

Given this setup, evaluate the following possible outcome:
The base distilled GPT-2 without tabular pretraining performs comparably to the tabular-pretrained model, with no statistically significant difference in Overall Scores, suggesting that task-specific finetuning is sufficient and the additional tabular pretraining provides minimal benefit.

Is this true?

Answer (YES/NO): YES